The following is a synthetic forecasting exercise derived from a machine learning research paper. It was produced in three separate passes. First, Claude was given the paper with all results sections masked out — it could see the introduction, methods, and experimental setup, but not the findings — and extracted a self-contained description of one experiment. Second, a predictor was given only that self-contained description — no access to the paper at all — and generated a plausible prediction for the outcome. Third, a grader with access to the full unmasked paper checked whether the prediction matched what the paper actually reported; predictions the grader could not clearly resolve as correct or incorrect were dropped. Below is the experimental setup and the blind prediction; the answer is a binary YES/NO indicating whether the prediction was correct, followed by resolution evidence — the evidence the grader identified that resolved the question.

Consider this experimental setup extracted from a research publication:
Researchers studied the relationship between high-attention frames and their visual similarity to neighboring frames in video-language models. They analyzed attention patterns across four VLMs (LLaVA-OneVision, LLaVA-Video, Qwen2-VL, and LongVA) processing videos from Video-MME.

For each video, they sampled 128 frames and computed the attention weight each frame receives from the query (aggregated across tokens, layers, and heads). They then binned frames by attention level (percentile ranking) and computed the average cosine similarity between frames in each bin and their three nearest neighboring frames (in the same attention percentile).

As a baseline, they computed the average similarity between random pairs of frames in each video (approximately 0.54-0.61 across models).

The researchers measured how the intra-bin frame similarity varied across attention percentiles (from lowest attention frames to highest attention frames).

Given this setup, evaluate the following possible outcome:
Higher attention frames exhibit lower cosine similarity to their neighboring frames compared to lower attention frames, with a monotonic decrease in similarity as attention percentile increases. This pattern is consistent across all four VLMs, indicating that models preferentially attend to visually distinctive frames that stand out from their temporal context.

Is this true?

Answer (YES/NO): NO